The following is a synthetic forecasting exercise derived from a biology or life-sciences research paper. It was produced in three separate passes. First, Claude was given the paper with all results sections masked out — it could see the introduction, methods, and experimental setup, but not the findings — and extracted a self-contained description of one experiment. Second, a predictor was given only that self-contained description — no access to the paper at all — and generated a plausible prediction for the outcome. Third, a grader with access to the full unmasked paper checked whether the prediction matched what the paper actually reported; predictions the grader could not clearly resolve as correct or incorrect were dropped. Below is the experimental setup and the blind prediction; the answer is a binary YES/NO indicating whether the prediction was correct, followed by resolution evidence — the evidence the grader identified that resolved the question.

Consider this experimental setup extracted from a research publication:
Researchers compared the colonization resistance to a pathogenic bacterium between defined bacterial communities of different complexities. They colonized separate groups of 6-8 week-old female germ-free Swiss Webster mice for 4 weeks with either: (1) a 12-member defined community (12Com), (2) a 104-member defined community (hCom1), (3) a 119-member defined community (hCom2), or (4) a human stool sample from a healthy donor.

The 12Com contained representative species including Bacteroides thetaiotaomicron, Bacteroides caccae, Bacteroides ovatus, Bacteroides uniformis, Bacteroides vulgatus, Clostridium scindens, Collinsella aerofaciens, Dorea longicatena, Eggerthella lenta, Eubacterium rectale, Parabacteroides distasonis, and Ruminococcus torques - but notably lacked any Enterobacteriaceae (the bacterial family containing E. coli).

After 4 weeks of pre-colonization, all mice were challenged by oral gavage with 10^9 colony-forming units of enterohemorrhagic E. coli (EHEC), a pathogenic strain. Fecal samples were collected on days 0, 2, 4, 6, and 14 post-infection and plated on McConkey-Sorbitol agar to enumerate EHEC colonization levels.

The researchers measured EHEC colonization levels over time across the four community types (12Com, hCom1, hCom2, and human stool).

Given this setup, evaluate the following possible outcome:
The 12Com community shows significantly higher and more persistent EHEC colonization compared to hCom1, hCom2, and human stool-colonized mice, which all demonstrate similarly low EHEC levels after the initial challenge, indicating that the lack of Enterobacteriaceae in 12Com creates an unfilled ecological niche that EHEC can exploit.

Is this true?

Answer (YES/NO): NO